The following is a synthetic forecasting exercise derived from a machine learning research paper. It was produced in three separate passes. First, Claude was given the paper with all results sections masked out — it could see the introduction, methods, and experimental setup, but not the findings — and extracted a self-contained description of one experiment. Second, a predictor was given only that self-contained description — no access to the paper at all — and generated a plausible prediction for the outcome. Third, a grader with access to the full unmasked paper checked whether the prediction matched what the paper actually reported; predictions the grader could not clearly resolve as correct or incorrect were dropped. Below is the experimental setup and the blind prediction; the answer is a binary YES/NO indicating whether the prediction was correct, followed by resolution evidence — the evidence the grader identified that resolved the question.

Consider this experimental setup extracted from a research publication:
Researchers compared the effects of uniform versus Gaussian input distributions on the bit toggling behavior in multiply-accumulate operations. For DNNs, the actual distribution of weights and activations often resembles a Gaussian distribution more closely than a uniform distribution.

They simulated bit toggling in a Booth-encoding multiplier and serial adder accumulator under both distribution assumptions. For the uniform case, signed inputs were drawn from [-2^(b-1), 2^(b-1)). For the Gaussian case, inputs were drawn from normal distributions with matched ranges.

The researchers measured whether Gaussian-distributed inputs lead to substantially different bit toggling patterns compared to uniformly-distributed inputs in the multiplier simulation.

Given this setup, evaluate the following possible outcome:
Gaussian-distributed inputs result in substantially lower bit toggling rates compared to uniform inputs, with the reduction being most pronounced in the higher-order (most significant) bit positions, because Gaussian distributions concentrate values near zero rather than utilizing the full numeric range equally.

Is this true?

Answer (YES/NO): NO